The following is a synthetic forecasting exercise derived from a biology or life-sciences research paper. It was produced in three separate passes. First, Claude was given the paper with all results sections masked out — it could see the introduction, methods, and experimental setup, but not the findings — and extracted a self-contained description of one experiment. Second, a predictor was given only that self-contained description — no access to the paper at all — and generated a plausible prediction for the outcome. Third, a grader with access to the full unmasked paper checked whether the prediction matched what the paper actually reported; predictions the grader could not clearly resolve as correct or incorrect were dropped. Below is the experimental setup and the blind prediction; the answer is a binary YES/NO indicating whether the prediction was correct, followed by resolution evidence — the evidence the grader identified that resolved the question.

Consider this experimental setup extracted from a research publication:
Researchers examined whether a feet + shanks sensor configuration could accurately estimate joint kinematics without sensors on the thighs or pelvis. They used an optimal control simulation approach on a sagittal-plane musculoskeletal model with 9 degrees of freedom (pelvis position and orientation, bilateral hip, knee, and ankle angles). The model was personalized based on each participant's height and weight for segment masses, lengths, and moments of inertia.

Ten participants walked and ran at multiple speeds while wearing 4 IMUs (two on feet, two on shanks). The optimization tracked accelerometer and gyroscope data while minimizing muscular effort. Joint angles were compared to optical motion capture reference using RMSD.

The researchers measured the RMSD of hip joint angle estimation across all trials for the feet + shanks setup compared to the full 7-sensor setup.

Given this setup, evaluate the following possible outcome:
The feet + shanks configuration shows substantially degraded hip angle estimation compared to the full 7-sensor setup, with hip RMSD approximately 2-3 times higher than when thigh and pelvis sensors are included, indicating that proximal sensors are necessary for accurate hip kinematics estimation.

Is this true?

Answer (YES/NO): NO